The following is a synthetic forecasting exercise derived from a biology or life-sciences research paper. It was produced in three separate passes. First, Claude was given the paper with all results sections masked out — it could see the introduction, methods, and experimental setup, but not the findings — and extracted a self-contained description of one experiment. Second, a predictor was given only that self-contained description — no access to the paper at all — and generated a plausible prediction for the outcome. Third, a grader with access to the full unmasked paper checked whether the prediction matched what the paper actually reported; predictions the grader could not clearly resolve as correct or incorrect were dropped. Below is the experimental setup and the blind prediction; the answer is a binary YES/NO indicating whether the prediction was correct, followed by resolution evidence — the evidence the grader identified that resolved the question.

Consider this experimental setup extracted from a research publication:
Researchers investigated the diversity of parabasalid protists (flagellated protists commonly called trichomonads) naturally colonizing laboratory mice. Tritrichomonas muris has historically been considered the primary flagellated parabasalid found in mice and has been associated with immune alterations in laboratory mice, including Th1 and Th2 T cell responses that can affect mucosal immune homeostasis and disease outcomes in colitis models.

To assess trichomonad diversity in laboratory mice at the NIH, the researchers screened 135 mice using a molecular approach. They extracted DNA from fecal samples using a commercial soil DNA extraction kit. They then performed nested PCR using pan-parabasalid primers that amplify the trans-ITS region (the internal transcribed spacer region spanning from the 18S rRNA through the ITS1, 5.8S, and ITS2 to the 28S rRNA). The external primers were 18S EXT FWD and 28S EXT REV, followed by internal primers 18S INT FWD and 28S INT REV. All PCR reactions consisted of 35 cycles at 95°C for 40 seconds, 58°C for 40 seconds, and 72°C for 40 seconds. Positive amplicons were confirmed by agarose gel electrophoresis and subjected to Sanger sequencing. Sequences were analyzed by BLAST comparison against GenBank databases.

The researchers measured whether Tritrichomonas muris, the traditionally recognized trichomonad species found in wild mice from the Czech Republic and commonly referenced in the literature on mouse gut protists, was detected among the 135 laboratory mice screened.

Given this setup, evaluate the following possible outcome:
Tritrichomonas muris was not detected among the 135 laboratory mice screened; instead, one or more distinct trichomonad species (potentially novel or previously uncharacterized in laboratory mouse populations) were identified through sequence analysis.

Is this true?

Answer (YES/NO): YES